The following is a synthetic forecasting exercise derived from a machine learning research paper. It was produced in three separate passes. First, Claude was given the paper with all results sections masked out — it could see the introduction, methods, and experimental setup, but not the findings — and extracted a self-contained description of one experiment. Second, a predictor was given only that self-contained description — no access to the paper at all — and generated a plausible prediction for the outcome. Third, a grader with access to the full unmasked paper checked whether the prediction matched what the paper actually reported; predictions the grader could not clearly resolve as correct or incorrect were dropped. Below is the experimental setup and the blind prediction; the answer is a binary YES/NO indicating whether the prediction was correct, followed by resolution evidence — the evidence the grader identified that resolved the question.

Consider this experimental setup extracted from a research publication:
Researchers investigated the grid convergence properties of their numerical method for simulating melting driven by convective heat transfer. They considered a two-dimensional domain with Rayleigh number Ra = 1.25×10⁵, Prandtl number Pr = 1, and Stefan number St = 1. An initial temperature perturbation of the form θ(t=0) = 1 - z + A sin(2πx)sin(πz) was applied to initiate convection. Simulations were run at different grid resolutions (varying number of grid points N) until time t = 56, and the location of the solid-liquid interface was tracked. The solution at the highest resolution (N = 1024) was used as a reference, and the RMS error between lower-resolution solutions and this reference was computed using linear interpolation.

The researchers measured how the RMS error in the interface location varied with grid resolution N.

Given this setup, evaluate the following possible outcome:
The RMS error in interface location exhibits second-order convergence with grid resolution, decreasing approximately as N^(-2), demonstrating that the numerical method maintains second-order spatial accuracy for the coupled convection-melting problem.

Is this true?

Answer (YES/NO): NO